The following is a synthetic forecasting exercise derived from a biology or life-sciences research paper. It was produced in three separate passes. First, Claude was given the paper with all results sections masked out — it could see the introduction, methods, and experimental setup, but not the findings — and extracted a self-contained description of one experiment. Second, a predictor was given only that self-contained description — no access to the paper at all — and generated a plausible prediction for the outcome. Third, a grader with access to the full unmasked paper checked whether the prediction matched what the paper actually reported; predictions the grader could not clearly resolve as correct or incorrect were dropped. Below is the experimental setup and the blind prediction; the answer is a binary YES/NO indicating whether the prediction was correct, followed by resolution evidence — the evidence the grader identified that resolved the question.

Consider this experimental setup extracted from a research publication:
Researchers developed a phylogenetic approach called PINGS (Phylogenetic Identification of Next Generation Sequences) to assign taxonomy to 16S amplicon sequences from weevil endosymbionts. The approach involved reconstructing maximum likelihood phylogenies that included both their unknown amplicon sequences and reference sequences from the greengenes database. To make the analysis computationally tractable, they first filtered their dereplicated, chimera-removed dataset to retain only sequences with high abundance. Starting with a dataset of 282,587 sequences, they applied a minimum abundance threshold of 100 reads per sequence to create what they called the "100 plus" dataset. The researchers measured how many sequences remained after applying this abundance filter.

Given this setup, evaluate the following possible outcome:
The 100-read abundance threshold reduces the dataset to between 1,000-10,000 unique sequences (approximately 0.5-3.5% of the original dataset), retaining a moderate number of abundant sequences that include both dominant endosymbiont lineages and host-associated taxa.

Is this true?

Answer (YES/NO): YES